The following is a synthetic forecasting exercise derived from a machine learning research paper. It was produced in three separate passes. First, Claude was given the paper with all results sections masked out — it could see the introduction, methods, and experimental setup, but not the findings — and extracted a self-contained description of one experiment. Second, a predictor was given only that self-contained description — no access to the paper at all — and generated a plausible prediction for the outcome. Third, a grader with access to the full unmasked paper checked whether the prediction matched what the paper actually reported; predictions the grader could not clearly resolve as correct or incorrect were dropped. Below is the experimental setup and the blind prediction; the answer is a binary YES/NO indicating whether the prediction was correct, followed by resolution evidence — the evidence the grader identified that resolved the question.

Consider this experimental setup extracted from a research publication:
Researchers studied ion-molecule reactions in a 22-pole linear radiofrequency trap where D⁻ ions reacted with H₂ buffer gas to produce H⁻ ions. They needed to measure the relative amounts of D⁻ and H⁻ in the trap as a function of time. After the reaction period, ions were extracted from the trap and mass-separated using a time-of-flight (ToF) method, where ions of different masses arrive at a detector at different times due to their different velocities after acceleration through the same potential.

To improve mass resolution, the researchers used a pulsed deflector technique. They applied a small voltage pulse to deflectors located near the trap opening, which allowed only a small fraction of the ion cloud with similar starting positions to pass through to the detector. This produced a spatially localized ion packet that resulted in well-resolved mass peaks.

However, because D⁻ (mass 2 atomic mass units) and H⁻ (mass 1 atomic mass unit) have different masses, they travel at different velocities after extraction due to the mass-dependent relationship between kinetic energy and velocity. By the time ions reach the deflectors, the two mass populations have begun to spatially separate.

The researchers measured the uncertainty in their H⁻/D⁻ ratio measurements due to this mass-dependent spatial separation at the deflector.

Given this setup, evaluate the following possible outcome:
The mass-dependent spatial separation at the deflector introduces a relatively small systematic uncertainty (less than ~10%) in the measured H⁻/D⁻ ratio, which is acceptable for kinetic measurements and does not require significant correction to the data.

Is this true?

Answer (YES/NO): NO